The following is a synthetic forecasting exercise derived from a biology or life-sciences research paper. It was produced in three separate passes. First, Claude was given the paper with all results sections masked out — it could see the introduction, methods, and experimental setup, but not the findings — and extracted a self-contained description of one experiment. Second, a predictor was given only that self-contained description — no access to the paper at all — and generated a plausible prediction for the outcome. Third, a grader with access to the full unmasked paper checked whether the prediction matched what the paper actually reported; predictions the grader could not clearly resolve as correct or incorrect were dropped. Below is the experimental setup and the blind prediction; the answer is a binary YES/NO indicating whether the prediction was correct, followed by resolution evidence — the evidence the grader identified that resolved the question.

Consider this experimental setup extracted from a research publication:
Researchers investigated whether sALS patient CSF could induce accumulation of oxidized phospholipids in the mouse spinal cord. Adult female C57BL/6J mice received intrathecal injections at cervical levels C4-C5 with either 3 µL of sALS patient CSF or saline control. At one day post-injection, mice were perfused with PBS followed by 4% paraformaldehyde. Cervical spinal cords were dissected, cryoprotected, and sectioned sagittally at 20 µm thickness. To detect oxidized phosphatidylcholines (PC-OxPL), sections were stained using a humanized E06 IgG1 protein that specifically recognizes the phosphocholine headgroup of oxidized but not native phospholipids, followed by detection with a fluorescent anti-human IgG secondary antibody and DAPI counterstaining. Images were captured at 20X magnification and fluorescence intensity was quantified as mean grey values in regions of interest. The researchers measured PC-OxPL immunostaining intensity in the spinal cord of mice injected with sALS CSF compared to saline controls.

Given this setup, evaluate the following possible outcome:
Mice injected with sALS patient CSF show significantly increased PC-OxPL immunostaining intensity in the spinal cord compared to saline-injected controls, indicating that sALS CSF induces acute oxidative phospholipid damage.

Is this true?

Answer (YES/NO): NO